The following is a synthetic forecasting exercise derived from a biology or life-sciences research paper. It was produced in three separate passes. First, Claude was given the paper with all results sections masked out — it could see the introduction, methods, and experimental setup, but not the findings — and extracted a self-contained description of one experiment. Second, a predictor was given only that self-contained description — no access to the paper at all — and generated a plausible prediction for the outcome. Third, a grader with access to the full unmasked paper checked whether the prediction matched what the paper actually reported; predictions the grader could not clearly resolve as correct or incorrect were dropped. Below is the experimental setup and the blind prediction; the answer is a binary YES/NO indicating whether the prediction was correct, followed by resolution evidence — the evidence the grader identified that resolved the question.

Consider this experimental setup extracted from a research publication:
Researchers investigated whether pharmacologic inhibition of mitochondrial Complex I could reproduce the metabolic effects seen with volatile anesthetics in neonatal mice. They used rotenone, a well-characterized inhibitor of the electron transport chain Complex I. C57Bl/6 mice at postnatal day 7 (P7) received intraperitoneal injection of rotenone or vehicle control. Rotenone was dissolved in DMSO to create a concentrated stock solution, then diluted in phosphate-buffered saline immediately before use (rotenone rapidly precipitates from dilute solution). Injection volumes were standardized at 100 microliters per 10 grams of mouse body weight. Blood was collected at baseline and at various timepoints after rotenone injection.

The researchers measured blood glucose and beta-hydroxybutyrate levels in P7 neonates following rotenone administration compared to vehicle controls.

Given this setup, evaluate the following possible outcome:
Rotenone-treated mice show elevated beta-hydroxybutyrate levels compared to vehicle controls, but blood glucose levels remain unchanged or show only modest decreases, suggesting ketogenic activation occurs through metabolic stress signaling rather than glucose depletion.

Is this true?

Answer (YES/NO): NO